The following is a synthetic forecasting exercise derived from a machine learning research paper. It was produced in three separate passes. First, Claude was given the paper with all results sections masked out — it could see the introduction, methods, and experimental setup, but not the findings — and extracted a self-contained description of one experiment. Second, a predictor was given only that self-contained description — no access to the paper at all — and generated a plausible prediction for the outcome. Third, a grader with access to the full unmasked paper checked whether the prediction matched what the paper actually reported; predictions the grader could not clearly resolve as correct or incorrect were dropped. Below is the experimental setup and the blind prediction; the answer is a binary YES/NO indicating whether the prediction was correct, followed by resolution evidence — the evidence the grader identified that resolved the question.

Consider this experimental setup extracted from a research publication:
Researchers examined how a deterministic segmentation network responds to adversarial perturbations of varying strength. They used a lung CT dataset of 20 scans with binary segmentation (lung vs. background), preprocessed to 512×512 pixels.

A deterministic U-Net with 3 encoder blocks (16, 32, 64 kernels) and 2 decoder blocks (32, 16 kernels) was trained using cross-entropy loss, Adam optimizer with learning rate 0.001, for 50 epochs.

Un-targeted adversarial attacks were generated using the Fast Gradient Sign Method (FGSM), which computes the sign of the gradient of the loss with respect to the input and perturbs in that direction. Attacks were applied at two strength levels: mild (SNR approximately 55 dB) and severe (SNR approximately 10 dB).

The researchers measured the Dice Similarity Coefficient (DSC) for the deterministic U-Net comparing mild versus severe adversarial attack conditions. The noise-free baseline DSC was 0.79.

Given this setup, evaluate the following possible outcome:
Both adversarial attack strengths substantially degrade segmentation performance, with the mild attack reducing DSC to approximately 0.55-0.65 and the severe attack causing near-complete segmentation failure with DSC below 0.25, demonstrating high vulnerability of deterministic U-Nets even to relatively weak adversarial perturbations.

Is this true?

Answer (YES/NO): NO